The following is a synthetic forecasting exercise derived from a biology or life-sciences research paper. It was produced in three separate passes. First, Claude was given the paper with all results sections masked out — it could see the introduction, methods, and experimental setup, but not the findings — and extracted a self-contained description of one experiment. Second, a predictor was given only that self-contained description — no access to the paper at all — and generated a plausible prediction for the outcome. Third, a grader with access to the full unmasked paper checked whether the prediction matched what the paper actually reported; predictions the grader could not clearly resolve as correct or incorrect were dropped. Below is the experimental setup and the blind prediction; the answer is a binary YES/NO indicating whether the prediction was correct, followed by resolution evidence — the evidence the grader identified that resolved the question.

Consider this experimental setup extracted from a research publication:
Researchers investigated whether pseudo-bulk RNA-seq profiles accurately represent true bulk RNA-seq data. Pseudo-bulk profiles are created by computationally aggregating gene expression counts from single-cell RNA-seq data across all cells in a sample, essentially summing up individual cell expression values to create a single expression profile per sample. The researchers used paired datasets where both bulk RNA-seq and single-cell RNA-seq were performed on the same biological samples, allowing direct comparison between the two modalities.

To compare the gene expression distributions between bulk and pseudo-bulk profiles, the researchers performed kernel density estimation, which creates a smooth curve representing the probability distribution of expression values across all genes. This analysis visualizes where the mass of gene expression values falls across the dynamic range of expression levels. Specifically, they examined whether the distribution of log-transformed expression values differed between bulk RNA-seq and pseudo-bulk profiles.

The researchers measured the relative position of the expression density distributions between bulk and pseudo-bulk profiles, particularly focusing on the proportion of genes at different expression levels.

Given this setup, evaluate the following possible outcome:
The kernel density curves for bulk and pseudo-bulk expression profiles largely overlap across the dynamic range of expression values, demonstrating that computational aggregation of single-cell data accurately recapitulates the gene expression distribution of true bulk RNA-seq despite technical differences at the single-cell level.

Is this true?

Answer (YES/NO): NO